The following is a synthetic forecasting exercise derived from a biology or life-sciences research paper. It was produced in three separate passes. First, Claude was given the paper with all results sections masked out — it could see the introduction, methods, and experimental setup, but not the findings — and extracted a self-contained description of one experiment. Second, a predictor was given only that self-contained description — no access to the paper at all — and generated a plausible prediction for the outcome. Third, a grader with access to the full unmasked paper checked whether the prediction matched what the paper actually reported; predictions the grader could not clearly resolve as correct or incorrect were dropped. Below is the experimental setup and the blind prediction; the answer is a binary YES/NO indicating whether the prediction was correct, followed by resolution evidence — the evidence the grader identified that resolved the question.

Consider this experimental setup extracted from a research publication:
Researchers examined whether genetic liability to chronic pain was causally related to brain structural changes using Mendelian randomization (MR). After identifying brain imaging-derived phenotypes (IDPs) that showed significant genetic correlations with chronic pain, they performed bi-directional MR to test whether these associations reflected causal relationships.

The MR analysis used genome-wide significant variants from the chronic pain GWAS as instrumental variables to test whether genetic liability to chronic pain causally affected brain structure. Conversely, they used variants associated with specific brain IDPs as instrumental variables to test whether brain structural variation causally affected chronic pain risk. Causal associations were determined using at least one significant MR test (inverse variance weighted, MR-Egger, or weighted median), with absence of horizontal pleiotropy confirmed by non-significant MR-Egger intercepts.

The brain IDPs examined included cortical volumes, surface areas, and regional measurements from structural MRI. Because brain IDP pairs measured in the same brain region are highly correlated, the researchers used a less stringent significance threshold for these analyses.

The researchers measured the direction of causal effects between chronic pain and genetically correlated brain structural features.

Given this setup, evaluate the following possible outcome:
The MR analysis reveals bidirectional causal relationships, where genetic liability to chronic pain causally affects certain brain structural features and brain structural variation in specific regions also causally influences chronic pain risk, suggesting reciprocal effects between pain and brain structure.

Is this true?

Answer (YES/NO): NO